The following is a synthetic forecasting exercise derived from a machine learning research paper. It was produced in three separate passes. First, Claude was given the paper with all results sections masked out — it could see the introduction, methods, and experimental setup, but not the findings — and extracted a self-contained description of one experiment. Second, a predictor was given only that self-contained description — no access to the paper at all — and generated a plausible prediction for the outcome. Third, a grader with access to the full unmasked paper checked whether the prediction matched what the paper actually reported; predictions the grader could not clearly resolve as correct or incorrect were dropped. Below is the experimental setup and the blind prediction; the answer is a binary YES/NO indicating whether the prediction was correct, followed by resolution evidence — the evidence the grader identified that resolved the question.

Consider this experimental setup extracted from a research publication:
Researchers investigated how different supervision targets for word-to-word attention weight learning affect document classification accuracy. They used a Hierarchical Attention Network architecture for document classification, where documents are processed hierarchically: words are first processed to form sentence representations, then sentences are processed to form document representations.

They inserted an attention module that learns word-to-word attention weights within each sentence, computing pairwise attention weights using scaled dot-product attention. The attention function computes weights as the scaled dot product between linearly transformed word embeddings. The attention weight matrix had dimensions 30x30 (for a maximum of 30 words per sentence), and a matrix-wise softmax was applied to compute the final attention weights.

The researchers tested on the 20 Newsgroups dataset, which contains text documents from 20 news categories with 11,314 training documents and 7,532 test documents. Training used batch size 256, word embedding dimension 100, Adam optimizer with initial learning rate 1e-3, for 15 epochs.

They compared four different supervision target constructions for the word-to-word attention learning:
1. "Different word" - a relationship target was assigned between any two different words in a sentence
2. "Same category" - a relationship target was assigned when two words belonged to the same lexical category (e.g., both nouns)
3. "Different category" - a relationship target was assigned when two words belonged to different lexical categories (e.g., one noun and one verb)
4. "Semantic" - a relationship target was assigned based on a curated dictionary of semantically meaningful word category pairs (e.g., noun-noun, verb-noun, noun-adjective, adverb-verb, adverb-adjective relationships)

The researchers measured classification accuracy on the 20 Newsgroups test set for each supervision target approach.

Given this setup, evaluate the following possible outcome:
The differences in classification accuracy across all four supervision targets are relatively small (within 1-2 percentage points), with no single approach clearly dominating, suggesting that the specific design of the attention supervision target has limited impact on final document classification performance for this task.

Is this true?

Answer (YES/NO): NO